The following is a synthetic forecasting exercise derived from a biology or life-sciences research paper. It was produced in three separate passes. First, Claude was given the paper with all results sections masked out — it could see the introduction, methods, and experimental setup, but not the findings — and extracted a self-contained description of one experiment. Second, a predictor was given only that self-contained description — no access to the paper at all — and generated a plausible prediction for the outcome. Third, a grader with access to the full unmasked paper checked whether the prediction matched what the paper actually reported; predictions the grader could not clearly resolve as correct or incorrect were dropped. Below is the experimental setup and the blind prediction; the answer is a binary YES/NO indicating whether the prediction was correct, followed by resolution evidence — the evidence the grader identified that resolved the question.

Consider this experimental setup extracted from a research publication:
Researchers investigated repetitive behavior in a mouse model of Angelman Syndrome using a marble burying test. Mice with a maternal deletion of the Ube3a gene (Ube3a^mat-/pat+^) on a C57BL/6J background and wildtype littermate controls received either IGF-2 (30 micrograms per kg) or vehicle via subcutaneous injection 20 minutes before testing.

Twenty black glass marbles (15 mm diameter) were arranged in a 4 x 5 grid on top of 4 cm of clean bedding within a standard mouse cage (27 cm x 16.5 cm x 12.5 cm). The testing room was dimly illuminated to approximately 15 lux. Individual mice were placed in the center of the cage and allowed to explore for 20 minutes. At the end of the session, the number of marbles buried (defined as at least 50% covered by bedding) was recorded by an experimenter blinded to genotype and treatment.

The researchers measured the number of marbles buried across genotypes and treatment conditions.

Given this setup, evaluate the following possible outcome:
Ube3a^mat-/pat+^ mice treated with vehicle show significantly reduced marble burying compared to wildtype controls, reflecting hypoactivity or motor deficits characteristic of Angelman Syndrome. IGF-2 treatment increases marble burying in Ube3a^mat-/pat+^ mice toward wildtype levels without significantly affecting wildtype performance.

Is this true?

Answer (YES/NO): NO